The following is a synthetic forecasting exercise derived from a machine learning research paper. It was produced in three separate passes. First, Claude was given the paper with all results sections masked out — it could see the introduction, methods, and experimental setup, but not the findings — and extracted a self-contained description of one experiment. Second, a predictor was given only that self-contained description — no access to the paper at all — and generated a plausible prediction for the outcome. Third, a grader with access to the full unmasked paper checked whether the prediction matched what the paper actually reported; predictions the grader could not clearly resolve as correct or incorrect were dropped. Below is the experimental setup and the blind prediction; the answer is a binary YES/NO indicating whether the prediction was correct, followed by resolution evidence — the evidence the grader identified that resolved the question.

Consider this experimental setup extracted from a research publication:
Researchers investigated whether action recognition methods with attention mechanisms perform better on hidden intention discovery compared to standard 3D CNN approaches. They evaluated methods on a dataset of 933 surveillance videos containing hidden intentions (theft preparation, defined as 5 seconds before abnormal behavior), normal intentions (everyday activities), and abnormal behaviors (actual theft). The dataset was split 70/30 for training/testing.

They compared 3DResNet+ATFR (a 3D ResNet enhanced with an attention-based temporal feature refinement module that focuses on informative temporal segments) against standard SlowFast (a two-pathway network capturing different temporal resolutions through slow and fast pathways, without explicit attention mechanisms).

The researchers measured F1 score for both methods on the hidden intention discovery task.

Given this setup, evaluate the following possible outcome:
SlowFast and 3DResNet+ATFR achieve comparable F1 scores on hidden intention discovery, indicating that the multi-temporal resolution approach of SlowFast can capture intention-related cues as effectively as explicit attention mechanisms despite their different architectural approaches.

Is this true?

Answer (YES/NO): NO